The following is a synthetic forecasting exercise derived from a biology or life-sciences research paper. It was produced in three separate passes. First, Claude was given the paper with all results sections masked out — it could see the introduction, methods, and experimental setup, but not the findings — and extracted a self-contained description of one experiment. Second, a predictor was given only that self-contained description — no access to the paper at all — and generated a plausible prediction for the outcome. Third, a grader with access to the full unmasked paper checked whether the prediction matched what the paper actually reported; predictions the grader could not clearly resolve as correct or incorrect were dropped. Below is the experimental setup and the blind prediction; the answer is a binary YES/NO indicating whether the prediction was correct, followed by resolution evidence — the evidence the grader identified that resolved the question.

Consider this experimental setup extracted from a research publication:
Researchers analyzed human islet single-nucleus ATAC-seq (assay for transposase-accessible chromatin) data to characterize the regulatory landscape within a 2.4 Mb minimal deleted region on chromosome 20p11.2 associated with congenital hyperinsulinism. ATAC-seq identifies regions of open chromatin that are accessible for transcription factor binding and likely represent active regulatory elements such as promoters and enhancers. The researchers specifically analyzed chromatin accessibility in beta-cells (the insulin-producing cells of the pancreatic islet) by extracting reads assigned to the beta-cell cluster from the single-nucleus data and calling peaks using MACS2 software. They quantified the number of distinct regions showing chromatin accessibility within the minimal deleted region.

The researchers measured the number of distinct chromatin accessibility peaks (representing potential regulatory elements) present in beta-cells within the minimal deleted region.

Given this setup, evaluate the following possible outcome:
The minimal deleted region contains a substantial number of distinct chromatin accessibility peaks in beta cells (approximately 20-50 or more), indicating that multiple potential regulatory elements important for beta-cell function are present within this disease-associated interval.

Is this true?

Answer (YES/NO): YES